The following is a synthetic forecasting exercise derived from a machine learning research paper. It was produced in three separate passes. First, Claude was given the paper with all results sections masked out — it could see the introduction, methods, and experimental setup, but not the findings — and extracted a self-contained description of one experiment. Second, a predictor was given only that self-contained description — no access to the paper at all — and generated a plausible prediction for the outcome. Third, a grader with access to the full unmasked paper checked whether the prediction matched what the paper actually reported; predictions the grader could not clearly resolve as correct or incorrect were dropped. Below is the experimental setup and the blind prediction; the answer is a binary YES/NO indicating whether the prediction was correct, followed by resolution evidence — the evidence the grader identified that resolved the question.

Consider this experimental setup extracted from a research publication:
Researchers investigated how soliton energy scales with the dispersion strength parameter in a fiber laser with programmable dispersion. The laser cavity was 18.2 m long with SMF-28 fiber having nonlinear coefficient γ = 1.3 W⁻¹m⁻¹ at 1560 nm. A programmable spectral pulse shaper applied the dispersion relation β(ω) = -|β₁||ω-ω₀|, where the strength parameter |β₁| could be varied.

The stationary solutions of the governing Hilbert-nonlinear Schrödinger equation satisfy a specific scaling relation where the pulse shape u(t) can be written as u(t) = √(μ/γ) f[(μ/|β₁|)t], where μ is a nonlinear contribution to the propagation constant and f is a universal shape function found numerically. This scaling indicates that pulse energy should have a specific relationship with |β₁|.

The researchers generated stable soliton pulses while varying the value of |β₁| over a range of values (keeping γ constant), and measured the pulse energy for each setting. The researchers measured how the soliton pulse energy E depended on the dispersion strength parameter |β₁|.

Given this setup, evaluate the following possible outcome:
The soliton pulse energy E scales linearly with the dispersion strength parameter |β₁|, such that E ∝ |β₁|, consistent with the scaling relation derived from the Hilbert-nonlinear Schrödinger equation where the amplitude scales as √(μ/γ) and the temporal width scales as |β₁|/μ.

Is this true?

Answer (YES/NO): YES